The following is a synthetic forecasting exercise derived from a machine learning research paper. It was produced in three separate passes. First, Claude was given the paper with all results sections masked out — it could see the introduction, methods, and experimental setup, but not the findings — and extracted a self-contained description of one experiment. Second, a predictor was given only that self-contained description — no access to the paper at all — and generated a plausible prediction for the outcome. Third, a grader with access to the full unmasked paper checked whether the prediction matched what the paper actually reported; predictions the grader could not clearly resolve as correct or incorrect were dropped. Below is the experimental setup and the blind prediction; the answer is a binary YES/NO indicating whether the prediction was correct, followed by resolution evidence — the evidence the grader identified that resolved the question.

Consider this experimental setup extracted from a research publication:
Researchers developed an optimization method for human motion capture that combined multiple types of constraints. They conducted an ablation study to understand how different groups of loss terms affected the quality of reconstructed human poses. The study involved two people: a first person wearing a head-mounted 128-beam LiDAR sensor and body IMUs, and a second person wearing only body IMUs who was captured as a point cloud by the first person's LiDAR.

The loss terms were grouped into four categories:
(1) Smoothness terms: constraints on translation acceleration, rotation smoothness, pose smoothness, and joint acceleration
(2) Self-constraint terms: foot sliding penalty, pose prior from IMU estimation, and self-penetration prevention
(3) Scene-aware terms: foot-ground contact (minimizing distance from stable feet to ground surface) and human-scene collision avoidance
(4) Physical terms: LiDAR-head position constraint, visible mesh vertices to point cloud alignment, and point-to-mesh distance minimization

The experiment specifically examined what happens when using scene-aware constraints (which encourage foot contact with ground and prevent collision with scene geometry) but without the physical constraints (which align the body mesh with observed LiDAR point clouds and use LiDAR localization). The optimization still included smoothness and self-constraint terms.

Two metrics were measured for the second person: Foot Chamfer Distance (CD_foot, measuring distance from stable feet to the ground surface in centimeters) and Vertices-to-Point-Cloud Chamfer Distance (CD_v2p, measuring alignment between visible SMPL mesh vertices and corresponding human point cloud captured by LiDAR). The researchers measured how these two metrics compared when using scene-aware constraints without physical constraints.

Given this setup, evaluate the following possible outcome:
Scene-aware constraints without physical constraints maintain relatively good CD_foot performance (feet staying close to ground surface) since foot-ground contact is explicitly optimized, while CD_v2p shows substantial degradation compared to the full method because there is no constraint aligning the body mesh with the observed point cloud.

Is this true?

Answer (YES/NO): YES